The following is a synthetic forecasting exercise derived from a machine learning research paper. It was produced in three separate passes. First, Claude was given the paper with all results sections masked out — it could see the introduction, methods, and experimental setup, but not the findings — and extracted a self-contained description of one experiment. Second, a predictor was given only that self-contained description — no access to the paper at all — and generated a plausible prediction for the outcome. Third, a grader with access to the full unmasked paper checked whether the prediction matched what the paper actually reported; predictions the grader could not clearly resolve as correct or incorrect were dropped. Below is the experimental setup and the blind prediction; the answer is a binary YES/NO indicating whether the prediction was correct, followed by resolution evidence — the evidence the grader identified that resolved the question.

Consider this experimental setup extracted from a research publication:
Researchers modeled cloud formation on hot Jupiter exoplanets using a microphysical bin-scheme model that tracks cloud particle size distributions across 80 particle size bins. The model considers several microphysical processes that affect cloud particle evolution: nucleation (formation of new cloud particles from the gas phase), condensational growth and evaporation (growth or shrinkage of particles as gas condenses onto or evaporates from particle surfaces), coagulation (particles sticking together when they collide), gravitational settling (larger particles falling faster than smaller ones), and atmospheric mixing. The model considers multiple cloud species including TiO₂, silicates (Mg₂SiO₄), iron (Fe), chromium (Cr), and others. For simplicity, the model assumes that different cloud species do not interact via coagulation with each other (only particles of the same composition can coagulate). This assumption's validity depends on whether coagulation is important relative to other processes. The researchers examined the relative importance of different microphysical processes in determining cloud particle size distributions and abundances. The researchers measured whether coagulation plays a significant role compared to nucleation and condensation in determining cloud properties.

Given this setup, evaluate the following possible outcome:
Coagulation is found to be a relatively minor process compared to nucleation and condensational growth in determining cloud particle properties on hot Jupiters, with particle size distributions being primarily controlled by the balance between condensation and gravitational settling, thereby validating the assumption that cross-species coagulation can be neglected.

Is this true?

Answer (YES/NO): YES